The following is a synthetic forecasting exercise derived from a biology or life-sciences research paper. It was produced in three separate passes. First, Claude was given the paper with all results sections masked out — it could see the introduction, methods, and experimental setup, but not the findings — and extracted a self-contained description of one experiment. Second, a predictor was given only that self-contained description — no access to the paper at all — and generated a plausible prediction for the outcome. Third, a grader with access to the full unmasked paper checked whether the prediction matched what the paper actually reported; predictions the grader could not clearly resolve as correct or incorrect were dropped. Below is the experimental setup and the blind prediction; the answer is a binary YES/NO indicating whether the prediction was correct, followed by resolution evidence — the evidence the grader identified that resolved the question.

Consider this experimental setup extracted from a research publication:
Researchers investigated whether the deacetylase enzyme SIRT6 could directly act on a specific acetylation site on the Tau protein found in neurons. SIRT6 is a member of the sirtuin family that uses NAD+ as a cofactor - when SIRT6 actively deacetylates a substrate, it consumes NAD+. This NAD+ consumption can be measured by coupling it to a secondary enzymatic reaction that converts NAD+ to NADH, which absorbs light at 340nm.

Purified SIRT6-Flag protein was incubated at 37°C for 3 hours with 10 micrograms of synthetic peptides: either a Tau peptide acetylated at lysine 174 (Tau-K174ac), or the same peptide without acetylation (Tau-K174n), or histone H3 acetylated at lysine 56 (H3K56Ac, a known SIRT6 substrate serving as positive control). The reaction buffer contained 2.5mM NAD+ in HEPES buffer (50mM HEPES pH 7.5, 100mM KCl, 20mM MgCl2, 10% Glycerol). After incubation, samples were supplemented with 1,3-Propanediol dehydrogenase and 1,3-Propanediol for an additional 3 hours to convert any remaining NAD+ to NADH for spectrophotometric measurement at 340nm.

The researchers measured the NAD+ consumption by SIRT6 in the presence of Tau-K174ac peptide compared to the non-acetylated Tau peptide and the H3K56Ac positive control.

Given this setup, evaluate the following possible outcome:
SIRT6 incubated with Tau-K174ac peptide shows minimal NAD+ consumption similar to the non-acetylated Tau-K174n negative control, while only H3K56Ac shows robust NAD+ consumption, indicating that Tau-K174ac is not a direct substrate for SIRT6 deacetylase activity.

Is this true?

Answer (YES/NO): NO